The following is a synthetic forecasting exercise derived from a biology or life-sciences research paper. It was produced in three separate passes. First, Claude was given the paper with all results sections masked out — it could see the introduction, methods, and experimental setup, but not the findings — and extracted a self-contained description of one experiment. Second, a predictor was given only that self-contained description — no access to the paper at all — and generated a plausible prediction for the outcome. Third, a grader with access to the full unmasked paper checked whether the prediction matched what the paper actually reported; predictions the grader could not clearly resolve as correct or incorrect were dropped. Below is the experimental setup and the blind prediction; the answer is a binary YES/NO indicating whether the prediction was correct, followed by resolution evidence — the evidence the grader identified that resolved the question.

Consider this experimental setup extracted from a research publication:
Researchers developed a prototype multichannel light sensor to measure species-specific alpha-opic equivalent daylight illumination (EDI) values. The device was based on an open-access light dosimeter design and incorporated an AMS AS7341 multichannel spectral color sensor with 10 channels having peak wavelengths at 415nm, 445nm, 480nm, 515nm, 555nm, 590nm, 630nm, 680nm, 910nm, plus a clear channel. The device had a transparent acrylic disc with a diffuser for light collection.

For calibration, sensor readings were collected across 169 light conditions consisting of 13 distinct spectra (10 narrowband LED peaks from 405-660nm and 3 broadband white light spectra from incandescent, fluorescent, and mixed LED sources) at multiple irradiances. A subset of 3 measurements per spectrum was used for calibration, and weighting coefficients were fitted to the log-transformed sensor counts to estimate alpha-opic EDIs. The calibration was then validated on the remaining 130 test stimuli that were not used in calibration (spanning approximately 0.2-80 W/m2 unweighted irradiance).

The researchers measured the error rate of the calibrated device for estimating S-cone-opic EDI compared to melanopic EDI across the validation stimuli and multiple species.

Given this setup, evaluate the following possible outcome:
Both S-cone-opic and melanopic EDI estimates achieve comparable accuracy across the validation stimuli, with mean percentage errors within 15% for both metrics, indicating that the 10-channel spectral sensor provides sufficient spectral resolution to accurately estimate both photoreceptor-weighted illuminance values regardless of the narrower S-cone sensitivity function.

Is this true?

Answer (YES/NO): NO